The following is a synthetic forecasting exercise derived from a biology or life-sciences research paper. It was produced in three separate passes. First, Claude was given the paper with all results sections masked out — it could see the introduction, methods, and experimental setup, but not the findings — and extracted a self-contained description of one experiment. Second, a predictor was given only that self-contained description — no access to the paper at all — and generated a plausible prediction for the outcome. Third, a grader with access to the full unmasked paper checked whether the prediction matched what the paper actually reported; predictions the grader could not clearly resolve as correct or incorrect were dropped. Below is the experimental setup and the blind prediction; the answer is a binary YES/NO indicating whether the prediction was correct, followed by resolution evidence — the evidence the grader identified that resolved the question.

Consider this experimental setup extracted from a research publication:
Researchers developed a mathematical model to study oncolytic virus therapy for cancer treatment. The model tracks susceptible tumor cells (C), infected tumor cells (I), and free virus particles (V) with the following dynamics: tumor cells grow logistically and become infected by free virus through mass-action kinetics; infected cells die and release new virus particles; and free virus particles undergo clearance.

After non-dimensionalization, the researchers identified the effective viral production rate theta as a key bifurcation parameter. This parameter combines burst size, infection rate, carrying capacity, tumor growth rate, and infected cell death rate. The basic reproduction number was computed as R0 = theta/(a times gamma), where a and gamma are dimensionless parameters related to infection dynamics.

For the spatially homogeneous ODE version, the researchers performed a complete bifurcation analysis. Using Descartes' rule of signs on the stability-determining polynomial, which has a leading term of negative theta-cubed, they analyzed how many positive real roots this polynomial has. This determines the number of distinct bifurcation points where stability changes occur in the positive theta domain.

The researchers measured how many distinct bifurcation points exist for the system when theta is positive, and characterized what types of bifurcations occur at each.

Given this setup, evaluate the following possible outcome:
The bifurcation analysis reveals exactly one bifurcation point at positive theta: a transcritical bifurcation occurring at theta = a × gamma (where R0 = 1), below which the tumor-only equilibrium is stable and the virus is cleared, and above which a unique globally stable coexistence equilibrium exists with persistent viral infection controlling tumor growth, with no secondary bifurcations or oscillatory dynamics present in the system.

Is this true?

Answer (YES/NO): NO